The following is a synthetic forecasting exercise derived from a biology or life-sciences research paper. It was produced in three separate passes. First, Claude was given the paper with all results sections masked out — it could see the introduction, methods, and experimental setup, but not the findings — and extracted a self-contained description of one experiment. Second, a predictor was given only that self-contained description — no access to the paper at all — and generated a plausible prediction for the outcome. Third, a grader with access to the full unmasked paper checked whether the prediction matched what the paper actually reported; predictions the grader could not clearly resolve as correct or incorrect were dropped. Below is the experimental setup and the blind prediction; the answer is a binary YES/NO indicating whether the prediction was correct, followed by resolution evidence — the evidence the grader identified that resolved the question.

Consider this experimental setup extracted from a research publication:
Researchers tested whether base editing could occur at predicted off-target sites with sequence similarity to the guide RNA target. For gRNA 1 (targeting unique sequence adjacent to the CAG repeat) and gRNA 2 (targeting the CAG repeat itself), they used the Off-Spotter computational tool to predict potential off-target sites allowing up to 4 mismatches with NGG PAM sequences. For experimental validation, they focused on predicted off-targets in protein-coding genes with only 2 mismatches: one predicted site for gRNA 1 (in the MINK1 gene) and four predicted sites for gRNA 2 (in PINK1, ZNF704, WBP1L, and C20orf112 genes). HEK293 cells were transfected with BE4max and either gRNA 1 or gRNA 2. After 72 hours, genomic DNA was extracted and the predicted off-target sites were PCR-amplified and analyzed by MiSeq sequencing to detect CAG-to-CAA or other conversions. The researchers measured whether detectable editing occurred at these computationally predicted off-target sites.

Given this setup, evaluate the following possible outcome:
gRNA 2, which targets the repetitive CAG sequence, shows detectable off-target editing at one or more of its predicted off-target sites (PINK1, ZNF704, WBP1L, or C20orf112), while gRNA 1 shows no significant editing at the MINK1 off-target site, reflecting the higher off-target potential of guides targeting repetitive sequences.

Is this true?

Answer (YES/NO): NO